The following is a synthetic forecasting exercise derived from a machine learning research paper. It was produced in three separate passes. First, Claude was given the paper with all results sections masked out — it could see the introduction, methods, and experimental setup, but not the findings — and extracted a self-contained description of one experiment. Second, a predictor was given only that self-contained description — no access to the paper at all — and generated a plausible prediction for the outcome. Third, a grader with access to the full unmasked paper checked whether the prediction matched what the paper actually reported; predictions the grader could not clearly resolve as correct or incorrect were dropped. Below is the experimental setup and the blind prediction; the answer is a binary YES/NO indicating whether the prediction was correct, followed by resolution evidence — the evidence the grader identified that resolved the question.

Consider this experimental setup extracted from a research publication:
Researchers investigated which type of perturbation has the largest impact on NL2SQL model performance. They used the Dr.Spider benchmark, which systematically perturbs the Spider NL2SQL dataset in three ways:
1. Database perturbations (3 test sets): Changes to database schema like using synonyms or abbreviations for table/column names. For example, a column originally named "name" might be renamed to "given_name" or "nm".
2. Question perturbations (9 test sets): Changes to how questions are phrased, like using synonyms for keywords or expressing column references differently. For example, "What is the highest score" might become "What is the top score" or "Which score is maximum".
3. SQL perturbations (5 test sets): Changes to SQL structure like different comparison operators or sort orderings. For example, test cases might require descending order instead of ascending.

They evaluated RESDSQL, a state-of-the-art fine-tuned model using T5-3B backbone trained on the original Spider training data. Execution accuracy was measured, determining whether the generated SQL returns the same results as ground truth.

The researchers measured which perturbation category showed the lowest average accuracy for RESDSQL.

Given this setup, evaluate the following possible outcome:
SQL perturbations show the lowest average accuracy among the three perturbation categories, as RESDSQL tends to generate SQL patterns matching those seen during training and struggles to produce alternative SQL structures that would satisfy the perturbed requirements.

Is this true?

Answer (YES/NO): NO